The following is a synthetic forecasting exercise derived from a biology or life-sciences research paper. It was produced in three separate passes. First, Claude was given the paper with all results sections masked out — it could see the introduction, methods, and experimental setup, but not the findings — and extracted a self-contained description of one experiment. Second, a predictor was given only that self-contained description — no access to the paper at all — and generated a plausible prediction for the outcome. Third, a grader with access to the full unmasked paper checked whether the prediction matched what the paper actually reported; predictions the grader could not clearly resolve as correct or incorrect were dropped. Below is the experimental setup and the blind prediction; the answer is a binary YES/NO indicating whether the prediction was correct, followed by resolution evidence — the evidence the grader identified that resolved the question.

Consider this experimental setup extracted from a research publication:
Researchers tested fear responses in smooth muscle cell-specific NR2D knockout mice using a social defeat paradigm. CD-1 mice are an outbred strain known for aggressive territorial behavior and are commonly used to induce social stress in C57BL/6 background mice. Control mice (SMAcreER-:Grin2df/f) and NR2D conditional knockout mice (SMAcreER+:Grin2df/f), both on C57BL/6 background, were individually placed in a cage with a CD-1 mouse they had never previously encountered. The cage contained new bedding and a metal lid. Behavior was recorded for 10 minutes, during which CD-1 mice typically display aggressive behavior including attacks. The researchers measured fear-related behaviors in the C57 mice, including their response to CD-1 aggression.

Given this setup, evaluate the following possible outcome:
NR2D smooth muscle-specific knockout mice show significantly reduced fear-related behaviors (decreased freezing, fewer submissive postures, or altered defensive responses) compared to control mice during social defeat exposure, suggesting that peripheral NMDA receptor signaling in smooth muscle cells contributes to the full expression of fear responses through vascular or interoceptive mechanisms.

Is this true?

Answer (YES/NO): YES